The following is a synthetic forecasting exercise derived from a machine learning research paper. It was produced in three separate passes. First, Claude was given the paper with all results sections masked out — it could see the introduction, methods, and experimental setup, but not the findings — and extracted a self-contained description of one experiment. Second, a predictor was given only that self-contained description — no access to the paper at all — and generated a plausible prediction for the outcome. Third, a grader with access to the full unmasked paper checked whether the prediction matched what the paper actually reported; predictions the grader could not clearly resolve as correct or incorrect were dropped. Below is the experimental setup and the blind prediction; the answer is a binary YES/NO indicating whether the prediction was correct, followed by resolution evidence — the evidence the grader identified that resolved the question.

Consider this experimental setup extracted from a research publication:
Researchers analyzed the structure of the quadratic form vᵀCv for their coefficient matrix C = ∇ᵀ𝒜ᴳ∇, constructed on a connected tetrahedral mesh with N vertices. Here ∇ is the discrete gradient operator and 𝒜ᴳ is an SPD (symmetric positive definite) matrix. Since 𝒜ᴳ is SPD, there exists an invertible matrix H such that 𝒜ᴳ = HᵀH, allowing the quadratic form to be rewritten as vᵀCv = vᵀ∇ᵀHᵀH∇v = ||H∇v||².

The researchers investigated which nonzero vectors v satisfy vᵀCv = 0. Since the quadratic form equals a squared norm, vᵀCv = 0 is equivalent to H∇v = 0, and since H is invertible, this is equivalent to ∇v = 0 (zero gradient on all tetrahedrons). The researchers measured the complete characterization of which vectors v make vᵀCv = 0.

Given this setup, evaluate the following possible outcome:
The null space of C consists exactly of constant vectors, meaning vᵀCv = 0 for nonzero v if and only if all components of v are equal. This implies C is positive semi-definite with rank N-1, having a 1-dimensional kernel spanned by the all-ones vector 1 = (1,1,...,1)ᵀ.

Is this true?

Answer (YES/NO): YES